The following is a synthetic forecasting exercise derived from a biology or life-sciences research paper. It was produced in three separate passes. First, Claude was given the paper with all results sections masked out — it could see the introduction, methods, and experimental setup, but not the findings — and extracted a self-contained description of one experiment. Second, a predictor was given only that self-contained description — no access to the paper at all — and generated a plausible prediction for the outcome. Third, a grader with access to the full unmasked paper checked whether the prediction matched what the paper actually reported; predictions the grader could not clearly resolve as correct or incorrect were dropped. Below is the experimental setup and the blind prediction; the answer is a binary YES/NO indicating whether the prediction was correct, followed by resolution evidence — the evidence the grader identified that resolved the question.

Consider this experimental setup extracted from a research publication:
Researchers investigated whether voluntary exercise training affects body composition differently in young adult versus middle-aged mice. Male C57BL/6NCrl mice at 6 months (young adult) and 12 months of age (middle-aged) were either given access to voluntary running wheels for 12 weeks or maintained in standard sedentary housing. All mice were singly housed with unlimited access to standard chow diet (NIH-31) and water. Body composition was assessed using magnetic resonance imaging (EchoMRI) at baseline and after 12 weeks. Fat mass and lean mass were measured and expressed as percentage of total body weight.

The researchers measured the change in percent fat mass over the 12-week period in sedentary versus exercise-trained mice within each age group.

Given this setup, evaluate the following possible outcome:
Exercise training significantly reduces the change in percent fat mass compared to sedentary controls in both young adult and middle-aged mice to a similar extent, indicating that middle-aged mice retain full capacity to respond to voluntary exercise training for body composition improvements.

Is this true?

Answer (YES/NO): NO